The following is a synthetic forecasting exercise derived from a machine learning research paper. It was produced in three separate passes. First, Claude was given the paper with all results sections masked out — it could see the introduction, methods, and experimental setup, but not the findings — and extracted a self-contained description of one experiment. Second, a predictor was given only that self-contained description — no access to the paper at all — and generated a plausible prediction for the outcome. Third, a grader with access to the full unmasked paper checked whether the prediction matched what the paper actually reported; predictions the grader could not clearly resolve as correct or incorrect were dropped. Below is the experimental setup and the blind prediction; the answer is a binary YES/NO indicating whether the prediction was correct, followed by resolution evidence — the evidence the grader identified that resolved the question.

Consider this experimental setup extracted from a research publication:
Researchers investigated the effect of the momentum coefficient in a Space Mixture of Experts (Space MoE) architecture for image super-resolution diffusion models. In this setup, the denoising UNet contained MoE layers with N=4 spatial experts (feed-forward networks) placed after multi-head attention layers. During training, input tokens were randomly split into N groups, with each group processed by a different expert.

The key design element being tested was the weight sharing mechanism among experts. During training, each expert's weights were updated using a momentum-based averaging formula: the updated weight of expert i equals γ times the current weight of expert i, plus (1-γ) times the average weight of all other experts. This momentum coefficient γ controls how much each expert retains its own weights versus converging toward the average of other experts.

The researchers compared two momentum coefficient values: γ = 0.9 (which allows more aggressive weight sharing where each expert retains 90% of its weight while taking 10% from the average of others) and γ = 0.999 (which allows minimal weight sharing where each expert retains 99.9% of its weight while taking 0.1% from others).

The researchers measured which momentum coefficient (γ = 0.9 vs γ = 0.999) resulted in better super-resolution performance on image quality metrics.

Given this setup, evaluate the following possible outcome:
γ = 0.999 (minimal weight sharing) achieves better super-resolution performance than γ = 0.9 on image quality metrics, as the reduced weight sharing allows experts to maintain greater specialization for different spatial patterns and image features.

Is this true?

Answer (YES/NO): YES